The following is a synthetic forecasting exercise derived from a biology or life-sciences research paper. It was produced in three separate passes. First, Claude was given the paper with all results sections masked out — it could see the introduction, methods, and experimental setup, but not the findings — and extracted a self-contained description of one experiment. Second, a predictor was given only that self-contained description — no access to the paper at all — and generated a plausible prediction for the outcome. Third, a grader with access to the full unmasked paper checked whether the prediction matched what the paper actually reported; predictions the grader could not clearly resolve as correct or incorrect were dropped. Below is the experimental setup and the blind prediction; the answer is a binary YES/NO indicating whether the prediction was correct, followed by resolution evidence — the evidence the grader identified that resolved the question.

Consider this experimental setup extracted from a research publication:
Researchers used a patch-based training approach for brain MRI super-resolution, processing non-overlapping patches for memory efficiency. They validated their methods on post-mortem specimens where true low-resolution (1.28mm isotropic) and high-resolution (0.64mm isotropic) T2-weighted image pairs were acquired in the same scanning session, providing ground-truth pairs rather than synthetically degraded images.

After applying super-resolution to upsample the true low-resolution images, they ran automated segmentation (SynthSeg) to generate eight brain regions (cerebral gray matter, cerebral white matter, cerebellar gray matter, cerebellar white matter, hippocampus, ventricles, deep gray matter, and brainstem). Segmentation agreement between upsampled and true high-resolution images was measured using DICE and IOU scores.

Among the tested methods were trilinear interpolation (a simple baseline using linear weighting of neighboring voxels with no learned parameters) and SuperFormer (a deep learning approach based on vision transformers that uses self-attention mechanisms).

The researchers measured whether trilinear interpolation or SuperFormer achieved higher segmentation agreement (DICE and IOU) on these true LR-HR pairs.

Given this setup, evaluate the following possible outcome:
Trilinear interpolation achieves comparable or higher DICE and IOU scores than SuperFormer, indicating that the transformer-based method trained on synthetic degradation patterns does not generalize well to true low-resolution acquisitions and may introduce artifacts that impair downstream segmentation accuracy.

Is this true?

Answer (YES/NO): YES